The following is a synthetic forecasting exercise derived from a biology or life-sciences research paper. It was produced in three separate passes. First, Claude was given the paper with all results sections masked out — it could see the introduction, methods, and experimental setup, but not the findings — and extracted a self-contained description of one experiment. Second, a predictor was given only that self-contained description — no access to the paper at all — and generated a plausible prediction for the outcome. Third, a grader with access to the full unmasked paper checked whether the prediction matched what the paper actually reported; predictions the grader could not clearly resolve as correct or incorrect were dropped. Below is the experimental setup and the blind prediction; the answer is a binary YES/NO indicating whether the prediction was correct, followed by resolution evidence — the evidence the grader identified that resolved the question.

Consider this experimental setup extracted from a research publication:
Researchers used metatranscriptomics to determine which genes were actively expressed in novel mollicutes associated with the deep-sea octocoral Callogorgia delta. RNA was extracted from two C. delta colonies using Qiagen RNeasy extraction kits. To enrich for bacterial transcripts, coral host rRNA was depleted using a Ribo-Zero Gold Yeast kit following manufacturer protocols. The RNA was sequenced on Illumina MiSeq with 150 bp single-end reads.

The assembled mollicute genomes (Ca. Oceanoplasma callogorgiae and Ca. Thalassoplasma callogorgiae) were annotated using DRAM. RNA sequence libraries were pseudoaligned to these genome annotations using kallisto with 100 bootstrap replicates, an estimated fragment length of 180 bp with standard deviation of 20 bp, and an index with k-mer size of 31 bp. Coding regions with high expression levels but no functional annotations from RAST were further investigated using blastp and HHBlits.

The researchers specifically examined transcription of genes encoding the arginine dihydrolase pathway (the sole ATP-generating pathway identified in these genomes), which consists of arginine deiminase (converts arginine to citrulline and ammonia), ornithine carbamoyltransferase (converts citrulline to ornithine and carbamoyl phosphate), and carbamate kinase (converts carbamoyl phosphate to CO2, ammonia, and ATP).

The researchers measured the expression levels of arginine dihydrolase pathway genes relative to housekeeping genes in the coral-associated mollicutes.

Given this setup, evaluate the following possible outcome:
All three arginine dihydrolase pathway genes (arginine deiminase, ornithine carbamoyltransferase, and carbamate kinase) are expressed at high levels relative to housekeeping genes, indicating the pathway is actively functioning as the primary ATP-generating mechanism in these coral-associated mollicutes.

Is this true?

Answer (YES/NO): YES